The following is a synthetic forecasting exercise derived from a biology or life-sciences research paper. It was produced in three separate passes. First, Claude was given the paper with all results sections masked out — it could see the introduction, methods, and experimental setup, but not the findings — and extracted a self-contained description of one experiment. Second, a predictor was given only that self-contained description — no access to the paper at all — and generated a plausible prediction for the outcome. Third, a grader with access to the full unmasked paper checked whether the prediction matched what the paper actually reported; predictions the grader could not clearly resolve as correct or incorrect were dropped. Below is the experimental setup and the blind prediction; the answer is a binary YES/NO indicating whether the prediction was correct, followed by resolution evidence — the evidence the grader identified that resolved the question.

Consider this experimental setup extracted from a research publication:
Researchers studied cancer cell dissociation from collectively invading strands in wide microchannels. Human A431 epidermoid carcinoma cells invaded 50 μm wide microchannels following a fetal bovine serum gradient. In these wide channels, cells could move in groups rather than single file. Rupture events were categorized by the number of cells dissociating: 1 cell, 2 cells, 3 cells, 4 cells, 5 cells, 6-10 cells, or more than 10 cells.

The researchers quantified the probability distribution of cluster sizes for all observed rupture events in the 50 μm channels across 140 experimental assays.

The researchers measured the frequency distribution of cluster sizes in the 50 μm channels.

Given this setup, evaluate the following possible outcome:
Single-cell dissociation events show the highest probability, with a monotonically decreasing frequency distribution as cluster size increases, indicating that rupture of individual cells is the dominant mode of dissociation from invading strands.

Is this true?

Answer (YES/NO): NO